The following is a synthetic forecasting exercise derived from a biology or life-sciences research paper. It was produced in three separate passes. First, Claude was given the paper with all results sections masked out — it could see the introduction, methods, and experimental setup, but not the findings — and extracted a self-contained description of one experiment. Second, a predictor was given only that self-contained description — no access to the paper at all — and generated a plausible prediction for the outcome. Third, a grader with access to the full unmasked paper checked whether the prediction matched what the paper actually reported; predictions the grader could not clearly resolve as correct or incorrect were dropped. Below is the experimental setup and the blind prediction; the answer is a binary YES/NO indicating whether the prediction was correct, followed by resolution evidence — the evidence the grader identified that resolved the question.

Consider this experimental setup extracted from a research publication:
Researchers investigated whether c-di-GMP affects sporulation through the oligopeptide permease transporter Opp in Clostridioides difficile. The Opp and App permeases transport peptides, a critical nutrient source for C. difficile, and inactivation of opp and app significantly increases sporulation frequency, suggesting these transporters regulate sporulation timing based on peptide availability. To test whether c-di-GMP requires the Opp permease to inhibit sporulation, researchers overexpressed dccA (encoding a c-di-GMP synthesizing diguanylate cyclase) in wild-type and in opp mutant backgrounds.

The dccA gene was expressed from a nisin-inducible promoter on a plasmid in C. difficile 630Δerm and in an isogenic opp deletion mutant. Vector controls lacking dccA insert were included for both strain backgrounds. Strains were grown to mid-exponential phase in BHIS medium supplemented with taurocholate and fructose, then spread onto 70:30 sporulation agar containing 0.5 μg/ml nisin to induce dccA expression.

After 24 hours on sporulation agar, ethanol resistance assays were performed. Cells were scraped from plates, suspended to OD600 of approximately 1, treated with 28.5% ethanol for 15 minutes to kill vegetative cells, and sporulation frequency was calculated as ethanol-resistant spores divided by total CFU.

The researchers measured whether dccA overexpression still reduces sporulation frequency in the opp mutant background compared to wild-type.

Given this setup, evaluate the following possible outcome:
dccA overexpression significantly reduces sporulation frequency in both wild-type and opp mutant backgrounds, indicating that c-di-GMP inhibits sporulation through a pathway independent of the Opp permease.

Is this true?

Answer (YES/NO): YES